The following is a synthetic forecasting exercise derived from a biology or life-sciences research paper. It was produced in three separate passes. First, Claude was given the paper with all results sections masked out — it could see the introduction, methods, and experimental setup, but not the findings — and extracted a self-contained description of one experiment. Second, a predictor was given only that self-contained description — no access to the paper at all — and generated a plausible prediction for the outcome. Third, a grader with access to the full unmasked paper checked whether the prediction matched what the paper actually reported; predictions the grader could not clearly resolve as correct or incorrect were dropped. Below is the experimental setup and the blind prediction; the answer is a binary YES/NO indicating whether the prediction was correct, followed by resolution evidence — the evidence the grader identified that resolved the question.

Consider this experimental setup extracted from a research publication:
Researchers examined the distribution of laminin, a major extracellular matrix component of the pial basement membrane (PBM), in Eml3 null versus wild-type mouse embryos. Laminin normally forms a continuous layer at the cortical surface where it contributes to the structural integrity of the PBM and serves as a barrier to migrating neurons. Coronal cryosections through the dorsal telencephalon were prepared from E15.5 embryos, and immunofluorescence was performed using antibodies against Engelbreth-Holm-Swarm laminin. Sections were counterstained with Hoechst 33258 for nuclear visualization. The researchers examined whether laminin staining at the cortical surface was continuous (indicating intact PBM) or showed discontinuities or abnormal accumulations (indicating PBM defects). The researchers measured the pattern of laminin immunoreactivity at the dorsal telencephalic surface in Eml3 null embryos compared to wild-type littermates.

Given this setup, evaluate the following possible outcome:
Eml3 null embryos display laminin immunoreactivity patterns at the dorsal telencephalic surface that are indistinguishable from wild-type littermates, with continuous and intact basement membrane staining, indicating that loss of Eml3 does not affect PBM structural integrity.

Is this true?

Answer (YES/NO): NO